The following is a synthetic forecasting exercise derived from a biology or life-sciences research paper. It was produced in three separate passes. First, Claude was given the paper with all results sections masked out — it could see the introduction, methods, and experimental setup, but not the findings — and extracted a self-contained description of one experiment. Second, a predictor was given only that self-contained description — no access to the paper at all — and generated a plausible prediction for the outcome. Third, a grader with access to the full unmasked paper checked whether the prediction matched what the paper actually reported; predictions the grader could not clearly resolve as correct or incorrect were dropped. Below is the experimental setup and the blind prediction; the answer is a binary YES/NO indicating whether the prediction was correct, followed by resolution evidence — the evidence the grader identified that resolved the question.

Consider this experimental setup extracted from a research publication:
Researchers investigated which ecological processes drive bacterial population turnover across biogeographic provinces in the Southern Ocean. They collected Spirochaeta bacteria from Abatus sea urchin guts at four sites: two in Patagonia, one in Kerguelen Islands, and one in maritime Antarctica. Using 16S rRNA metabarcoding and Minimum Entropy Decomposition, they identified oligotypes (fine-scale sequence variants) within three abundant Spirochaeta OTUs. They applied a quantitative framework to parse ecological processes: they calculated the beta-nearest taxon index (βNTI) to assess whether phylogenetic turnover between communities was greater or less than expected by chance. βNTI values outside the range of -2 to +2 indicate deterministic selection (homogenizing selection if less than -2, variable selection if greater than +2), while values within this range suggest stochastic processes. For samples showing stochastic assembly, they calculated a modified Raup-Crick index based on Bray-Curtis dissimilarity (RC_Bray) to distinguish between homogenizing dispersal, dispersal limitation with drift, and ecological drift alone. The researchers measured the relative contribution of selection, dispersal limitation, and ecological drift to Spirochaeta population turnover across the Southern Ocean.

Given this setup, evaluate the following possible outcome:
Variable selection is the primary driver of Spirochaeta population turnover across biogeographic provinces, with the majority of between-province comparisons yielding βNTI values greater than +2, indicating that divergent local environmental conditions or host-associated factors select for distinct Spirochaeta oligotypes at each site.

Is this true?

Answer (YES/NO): NO